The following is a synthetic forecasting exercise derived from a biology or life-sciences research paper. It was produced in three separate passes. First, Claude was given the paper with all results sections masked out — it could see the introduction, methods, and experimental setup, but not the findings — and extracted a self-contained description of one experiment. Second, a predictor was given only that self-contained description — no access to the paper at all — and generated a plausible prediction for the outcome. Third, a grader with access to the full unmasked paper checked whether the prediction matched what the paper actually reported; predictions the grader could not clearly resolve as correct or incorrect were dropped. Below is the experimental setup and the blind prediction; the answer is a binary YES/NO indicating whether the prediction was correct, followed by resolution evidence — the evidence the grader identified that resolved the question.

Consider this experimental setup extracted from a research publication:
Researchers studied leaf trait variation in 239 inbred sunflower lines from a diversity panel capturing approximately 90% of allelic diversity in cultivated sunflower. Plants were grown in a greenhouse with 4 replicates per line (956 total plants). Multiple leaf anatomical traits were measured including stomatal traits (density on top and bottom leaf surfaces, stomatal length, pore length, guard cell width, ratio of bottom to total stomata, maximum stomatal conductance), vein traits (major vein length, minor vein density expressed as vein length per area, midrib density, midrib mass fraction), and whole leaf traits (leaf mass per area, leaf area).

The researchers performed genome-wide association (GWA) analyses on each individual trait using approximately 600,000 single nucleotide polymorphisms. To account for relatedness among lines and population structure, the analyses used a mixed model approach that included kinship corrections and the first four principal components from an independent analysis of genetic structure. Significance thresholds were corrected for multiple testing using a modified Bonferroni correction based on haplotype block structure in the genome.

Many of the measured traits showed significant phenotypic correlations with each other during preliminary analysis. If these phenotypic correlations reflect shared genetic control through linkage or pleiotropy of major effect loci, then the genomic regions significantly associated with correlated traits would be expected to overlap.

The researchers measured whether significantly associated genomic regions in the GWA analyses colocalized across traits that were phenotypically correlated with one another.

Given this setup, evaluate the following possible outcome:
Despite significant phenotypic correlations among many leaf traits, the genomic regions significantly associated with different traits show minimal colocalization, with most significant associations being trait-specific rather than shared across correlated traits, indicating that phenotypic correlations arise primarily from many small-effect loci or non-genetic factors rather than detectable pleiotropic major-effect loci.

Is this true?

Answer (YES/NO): YES